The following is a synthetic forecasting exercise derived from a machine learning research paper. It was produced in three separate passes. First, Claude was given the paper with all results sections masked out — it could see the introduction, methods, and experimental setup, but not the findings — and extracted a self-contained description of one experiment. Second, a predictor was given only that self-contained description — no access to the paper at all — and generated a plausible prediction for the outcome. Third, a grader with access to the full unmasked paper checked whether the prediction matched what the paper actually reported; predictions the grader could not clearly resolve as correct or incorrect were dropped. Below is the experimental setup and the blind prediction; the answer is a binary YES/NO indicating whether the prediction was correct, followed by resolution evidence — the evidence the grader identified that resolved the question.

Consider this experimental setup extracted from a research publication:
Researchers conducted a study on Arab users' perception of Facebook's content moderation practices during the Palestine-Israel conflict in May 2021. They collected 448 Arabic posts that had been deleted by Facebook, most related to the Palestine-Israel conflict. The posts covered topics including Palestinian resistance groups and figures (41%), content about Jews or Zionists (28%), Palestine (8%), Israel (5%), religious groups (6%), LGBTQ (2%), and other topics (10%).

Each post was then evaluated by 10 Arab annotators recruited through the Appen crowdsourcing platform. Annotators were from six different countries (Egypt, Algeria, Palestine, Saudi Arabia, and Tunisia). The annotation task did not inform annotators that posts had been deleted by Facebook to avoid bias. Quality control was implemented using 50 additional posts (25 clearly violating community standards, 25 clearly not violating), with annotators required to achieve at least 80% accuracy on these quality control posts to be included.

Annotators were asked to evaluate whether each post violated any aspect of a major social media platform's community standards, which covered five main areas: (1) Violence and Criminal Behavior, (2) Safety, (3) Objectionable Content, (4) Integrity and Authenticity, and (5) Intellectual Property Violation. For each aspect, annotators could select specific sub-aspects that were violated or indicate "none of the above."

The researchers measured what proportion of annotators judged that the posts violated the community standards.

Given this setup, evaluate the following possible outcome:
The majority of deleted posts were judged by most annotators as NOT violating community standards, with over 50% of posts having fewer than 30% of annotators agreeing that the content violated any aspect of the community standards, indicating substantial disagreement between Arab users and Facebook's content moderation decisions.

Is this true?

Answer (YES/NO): NO